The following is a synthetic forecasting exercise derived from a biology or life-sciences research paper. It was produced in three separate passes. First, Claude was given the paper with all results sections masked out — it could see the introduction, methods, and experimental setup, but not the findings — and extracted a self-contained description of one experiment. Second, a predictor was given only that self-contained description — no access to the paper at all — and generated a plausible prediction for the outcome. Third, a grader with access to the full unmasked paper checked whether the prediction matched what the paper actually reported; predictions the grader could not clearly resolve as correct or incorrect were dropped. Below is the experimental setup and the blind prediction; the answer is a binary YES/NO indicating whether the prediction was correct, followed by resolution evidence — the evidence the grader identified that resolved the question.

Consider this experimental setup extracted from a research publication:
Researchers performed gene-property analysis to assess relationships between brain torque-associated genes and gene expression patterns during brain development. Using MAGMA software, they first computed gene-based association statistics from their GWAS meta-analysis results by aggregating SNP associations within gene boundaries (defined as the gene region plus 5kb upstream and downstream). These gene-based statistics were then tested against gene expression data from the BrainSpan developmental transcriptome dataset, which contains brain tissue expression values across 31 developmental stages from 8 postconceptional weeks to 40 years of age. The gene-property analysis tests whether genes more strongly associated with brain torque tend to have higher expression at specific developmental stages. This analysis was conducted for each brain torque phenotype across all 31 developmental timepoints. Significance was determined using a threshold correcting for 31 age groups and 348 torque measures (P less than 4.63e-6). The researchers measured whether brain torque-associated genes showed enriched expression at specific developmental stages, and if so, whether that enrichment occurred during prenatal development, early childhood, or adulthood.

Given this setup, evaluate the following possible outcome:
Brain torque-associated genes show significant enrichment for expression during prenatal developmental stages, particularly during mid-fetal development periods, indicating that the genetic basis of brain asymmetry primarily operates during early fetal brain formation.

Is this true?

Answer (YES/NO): NO